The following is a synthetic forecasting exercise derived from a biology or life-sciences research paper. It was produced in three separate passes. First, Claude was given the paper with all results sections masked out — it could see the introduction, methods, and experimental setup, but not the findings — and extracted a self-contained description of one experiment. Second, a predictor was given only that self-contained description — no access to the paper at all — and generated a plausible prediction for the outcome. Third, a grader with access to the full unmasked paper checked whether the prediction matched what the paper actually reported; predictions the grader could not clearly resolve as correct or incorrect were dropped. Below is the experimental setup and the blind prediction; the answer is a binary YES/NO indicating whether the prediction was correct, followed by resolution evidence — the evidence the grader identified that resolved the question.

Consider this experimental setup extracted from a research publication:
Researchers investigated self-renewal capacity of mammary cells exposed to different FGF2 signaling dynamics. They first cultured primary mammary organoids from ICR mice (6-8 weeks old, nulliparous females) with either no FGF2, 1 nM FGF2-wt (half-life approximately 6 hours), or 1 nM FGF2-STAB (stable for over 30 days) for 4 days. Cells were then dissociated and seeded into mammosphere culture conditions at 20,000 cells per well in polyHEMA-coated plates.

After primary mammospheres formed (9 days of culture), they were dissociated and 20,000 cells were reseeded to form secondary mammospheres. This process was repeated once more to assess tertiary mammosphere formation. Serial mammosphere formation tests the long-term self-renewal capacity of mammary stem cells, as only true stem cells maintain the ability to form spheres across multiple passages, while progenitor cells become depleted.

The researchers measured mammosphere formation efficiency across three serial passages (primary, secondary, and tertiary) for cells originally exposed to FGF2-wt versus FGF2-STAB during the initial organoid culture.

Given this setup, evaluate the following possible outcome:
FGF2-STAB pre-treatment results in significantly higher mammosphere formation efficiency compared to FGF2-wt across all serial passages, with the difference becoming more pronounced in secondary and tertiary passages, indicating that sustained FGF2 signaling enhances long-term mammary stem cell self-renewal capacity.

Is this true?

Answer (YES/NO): NO